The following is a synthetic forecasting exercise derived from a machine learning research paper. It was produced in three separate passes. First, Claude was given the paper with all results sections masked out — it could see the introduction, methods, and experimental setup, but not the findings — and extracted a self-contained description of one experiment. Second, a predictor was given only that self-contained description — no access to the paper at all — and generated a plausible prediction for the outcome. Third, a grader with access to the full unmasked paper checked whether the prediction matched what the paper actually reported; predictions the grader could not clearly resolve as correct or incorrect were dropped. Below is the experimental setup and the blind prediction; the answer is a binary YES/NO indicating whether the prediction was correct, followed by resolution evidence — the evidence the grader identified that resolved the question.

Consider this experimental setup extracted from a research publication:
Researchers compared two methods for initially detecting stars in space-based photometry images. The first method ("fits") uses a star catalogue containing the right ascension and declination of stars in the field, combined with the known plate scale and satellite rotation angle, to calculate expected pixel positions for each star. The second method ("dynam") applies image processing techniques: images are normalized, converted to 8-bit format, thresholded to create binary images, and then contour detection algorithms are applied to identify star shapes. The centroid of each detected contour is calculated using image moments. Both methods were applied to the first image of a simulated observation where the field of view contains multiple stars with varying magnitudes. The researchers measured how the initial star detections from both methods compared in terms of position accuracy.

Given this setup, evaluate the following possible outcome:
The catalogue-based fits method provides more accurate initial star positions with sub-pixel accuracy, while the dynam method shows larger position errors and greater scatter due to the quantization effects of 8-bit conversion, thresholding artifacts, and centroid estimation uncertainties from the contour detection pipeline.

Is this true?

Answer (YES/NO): NO